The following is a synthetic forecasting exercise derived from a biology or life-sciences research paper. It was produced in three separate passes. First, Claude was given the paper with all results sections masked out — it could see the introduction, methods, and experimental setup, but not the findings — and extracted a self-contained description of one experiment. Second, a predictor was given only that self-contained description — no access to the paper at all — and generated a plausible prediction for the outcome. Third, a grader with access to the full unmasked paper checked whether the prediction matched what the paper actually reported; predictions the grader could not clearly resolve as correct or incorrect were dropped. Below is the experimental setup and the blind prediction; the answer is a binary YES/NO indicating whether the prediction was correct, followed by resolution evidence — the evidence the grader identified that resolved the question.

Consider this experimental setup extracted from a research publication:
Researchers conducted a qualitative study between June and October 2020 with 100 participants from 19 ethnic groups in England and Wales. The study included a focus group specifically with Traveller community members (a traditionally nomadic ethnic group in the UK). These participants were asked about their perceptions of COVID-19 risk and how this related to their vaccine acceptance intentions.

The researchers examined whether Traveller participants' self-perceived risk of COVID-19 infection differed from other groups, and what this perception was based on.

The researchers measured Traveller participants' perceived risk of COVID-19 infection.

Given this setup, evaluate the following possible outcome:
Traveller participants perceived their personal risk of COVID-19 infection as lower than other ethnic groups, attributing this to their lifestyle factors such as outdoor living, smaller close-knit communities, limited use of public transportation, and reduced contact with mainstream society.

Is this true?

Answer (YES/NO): NO